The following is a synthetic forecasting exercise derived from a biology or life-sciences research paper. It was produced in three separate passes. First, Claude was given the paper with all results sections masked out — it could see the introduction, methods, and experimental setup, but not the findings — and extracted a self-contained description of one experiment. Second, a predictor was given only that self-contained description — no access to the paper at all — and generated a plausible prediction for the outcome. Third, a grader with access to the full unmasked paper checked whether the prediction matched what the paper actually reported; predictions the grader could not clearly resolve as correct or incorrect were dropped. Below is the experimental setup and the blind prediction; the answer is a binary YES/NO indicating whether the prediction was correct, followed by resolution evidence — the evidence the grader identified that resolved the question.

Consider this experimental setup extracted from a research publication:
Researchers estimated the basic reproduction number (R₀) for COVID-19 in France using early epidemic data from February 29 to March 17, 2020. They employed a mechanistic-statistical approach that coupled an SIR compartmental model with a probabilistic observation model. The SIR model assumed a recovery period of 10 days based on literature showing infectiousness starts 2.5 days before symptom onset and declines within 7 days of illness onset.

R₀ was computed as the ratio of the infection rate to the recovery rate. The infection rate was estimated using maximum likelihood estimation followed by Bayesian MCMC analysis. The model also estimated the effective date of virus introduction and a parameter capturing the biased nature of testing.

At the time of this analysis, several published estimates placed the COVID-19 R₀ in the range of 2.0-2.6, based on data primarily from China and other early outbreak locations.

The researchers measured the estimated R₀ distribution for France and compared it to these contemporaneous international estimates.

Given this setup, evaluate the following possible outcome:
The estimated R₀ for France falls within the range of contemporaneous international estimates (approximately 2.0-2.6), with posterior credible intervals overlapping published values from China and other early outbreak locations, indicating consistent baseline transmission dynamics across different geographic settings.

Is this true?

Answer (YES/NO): NO